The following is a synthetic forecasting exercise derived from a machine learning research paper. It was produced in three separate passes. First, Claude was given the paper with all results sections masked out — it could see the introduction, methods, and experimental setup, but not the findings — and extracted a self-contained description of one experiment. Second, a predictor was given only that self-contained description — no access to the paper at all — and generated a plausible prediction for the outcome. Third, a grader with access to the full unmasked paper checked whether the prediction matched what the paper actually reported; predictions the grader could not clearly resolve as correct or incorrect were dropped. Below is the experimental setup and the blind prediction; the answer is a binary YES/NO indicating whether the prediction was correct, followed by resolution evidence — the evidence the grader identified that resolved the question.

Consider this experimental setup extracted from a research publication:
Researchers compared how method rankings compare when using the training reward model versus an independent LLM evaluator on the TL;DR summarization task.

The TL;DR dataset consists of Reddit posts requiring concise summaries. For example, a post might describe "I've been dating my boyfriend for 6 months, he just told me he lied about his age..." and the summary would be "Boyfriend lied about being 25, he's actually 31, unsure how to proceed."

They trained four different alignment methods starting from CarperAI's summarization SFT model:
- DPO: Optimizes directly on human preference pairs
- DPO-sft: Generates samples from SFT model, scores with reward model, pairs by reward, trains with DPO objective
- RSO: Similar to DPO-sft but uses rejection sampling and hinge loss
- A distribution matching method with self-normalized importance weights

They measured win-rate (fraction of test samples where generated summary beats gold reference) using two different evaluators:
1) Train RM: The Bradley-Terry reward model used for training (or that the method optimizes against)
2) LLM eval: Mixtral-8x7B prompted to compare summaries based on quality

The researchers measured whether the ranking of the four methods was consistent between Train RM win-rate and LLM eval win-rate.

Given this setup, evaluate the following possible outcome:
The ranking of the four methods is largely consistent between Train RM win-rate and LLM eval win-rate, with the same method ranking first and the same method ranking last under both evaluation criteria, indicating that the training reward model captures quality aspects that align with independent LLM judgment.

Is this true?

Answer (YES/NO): NO